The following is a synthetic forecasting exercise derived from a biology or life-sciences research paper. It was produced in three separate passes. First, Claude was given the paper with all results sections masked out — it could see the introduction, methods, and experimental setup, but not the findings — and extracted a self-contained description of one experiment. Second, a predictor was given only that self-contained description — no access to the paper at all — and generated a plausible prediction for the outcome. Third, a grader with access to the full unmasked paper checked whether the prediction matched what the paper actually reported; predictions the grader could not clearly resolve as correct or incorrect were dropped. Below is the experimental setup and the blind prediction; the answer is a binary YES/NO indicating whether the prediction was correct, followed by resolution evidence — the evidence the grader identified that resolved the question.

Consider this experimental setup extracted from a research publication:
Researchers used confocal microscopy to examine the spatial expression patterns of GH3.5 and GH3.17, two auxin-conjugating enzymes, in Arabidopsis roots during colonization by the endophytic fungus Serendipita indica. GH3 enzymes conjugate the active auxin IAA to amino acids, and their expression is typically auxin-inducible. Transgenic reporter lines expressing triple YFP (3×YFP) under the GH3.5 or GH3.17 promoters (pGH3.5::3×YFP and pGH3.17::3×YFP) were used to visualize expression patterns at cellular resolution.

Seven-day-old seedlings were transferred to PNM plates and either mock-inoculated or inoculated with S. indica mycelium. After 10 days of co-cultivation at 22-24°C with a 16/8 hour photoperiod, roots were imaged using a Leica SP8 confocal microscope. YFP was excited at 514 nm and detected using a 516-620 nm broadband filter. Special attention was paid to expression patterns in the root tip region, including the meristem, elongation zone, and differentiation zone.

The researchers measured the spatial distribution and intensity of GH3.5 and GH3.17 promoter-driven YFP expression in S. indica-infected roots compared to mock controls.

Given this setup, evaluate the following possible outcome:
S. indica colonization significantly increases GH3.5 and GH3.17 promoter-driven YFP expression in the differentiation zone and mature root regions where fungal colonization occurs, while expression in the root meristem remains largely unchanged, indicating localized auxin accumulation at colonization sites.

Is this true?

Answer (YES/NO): NO